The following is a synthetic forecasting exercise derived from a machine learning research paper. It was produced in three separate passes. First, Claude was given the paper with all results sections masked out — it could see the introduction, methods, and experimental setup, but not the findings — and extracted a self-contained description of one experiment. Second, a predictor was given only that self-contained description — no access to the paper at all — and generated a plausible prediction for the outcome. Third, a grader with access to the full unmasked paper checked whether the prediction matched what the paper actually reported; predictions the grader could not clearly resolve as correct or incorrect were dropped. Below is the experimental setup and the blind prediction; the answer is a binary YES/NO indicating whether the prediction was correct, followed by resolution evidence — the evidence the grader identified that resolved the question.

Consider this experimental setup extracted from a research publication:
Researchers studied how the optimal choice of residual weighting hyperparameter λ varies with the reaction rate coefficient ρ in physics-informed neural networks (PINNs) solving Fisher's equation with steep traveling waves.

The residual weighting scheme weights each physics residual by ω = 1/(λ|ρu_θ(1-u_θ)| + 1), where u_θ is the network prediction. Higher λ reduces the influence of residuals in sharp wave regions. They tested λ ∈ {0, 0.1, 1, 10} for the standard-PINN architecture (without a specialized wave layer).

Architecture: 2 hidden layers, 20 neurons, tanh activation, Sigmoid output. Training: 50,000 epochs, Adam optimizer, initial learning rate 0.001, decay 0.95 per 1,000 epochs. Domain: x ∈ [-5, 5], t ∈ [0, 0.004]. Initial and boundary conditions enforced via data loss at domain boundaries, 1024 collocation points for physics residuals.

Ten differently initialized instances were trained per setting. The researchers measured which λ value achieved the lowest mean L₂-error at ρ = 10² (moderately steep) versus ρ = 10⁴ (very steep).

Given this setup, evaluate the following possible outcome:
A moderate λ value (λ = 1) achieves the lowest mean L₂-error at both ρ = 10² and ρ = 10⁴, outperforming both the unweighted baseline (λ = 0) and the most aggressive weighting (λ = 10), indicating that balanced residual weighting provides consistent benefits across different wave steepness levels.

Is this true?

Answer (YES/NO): NO